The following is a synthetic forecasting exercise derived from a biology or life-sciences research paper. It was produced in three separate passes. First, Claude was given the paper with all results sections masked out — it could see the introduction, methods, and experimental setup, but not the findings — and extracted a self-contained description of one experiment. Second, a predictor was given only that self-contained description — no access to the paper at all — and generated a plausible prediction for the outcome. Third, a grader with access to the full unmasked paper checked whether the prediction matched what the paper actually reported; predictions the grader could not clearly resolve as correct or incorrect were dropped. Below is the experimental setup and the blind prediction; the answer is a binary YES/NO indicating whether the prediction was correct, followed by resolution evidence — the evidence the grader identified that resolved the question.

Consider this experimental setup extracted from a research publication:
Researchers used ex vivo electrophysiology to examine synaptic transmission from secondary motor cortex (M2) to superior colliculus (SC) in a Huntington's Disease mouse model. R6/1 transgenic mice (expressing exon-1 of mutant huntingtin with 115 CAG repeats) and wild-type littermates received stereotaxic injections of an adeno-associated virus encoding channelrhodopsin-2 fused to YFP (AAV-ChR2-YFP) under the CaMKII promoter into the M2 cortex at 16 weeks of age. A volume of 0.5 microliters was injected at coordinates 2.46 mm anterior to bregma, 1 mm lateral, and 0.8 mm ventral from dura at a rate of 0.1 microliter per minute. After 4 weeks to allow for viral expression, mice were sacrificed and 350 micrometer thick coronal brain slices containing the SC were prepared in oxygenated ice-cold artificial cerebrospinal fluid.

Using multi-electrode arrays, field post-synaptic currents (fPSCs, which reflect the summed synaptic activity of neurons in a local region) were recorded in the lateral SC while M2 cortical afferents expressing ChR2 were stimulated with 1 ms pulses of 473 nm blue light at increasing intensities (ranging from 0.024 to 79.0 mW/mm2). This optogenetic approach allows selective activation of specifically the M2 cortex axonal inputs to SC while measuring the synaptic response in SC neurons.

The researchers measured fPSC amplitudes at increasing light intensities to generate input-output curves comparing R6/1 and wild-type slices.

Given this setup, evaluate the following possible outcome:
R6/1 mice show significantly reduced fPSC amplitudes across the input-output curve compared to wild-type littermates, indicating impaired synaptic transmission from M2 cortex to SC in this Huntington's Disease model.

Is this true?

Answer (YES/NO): NO